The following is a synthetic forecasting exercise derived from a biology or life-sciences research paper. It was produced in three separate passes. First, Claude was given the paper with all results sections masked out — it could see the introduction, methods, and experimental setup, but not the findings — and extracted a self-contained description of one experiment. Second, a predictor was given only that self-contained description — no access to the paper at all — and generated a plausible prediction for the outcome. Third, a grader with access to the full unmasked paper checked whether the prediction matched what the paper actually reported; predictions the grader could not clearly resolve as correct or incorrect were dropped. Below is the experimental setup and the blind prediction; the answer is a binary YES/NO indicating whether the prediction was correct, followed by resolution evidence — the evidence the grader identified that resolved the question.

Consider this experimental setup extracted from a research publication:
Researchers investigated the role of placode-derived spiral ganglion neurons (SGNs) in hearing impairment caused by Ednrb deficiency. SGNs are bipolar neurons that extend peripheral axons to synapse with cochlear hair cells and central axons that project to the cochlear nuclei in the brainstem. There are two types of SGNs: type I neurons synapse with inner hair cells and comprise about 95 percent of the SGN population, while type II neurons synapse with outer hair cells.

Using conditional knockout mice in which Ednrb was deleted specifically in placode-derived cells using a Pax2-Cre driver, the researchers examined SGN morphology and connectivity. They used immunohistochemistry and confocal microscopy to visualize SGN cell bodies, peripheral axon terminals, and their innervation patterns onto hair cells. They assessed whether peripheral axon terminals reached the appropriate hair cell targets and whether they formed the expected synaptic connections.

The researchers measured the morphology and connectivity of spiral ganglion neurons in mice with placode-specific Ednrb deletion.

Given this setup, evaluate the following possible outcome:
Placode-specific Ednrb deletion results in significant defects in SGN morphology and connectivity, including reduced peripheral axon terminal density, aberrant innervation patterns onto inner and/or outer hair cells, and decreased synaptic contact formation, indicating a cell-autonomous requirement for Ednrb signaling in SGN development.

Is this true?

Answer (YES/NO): NO